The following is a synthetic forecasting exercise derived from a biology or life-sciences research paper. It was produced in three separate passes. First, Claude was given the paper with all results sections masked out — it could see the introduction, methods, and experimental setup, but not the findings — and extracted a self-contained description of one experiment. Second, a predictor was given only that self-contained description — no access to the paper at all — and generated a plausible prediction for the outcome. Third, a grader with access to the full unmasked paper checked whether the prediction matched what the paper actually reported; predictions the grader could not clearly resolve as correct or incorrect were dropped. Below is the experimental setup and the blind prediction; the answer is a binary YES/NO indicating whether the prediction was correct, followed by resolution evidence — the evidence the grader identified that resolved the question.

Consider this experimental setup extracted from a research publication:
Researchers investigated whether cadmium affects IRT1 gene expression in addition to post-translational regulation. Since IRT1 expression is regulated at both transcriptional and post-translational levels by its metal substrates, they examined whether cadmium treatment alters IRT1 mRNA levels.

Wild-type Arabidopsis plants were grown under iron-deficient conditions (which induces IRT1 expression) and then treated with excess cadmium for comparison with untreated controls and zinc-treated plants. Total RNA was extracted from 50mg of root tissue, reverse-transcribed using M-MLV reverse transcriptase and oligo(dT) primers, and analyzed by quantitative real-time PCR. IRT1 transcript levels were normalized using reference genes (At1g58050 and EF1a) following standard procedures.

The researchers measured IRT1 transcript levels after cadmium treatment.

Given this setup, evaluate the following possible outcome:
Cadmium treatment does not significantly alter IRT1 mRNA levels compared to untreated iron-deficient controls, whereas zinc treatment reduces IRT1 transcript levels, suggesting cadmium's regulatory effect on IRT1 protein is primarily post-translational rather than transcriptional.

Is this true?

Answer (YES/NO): NO